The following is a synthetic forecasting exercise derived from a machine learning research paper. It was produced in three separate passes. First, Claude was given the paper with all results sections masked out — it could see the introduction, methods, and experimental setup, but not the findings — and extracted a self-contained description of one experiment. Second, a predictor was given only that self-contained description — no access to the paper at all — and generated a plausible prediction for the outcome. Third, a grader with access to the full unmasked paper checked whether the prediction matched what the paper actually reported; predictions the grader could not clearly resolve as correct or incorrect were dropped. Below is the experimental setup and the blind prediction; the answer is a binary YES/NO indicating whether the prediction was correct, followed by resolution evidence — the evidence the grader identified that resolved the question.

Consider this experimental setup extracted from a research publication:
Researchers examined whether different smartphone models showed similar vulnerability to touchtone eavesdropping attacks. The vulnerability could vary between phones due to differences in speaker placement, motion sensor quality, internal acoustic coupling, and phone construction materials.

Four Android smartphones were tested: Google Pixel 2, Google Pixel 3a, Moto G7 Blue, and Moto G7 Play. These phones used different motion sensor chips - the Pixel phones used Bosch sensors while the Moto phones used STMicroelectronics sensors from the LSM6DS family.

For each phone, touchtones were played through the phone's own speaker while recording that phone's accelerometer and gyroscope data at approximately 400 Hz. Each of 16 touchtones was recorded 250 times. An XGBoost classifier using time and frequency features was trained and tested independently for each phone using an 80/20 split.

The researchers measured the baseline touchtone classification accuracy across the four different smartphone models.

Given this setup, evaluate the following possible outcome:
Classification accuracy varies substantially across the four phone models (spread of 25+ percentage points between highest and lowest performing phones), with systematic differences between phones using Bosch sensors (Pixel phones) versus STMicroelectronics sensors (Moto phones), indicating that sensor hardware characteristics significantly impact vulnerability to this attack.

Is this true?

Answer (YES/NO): NO